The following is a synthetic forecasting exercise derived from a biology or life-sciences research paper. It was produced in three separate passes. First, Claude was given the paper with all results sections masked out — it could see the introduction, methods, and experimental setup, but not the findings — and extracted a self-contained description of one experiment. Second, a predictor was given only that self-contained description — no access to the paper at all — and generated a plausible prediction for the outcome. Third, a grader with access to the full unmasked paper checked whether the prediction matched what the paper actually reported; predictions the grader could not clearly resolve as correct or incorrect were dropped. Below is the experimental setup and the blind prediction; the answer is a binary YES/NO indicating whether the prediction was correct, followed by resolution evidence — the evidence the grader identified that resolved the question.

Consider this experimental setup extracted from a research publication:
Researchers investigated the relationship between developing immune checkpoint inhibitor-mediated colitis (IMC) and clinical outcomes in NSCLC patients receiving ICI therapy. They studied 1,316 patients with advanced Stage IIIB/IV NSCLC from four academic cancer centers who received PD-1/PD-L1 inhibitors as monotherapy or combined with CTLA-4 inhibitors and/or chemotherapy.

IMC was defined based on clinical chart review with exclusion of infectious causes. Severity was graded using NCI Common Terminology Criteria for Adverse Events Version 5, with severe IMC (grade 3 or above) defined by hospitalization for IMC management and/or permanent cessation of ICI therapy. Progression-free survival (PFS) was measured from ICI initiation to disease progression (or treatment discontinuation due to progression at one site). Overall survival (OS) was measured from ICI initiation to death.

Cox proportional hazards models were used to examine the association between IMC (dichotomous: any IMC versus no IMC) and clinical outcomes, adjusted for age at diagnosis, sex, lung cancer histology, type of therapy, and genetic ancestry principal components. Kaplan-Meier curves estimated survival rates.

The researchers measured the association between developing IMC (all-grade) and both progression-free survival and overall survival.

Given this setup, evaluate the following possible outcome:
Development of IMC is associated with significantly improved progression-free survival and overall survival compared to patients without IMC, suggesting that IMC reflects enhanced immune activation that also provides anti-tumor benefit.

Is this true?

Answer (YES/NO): YES